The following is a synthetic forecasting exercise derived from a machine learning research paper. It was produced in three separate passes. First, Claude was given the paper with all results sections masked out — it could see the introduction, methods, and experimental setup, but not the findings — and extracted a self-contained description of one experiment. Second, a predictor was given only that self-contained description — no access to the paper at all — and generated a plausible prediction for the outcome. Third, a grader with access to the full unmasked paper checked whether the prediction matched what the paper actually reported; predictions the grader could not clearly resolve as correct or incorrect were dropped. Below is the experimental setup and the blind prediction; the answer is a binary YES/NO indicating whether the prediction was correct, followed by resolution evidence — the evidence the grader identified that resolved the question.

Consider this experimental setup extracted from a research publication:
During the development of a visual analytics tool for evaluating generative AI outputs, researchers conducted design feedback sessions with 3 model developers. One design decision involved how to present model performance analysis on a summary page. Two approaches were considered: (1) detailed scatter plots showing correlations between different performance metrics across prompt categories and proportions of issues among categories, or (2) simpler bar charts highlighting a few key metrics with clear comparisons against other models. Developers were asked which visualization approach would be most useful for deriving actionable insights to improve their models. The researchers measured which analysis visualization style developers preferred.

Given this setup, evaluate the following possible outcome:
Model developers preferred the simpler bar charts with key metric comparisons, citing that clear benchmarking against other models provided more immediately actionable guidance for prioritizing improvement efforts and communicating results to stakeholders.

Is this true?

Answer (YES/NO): NO